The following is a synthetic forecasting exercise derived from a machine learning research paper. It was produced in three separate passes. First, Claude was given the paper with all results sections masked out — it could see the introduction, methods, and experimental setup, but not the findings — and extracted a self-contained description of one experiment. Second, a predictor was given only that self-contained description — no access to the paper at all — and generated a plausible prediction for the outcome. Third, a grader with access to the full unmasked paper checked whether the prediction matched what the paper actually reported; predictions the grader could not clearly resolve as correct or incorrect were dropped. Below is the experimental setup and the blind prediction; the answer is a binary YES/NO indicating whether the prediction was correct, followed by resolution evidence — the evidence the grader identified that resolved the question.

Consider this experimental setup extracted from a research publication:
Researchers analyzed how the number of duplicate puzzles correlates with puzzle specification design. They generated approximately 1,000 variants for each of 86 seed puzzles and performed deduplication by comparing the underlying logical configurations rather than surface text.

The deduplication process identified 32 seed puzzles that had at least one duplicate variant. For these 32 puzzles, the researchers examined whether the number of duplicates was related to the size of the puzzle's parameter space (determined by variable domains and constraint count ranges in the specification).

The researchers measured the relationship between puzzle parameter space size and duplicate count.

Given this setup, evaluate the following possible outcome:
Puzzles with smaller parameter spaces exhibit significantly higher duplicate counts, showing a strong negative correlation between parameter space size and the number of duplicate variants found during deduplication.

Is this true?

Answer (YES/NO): YES